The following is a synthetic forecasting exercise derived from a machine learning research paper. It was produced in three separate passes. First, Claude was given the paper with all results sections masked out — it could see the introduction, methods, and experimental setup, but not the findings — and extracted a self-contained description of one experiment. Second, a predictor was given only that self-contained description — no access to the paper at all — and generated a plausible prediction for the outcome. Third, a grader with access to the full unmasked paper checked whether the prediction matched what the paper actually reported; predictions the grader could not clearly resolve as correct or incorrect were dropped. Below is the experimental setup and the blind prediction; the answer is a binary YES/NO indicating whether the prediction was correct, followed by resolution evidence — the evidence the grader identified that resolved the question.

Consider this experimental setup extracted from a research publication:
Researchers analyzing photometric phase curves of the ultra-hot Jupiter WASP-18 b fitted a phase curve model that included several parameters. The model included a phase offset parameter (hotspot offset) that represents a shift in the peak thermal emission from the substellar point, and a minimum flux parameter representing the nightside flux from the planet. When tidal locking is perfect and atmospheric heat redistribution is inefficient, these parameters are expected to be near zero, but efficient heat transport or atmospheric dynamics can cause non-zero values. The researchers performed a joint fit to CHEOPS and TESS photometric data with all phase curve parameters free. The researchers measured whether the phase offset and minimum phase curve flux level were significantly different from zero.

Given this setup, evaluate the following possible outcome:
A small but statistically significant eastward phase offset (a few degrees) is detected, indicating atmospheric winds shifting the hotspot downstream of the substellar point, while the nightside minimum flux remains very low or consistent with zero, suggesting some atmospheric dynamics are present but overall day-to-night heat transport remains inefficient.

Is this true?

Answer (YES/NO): NO